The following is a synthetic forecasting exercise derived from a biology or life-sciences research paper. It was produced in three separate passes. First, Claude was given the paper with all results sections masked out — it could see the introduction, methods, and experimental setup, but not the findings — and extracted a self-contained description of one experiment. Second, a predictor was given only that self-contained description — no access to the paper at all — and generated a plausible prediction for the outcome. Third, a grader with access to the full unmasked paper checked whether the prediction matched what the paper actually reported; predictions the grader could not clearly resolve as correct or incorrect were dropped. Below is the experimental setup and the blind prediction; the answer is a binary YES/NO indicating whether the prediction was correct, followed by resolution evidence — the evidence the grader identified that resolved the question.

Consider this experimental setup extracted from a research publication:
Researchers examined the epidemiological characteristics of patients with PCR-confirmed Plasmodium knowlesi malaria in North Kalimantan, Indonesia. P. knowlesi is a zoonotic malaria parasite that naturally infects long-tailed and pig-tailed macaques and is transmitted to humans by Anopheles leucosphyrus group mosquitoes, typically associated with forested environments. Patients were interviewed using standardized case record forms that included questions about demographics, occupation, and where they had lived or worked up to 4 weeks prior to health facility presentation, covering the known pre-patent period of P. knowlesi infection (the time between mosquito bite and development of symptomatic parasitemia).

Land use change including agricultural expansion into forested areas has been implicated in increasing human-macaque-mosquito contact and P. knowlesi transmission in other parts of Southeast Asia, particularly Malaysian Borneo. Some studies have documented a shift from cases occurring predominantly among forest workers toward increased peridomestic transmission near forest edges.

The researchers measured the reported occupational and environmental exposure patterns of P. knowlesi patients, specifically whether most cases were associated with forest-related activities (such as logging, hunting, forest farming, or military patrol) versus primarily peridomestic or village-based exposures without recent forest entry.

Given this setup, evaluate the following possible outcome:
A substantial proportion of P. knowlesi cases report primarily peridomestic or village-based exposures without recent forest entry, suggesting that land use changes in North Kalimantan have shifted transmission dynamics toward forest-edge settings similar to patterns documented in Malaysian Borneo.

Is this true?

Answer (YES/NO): NO